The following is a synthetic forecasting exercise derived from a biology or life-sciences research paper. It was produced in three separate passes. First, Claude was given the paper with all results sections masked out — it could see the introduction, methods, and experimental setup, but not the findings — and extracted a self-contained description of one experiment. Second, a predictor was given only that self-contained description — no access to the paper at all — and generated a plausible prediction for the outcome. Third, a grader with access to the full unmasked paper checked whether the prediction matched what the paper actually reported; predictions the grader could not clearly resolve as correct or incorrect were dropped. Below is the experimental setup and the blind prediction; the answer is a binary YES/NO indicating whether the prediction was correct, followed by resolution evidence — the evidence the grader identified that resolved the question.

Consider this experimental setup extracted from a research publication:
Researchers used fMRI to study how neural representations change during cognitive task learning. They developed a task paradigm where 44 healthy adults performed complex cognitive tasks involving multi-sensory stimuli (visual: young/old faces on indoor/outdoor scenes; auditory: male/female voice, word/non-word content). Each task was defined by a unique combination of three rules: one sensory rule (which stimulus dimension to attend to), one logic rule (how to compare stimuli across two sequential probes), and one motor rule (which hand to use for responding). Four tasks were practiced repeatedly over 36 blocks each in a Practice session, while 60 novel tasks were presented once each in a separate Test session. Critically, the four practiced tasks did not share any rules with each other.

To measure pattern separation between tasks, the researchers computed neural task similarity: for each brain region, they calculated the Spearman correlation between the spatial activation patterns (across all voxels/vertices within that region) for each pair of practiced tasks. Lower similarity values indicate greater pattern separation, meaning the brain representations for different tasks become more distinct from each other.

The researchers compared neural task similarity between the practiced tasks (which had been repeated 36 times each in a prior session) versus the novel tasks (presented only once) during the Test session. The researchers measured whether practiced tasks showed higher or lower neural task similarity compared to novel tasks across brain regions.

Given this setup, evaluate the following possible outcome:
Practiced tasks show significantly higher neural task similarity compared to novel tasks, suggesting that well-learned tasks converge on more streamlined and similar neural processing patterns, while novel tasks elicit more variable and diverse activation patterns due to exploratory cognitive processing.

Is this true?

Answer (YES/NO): NO